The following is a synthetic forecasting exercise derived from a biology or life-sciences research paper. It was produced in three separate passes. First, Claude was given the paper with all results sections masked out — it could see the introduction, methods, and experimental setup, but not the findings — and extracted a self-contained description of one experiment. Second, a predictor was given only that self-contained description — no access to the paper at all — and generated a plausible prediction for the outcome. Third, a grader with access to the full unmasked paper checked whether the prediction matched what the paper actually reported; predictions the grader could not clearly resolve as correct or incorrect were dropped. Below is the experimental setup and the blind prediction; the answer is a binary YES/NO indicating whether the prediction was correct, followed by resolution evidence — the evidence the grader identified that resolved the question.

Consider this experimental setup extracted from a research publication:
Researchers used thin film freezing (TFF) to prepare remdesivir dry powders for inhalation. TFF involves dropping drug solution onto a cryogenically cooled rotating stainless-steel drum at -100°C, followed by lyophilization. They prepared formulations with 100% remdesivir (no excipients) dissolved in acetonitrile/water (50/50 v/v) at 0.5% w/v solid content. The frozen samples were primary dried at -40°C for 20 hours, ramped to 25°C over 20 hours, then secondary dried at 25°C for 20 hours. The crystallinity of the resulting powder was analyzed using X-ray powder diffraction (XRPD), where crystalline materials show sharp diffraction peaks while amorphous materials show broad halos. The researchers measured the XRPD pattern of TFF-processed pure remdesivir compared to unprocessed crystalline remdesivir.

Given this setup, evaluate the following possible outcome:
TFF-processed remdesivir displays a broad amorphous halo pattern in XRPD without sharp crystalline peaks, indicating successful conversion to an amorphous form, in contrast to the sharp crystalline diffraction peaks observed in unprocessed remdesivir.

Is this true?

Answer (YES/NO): YES